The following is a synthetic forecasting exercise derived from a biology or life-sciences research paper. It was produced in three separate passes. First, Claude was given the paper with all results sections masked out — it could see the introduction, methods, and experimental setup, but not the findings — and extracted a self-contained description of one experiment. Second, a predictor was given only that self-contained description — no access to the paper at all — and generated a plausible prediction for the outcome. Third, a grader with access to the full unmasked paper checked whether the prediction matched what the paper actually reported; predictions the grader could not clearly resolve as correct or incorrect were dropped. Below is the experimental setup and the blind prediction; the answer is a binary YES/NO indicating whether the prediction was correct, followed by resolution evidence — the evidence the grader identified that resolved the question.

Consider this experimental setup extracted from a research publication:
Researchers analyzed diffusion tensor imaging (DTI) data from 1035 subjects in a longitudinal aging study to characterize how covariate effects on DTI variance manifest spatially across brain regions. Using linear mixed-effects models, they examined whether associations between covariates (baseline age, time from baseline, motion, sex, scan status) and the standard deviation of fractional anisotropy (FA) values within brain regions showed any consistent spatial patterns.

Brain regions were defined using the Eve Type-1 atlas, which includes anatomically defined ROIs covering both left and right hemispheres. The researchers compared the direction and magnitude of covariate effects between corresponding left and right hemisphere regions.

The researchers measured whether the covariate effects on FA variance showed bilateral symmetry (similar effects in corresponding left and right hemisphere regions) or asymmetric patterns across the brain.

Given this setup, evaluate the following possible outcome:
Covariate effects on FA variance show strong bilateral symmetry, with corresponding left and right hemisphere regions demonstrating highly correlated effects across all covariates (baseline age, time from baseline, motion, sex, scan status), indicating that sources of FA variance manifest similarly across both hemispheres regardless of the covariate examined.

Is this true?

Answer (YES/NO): YES